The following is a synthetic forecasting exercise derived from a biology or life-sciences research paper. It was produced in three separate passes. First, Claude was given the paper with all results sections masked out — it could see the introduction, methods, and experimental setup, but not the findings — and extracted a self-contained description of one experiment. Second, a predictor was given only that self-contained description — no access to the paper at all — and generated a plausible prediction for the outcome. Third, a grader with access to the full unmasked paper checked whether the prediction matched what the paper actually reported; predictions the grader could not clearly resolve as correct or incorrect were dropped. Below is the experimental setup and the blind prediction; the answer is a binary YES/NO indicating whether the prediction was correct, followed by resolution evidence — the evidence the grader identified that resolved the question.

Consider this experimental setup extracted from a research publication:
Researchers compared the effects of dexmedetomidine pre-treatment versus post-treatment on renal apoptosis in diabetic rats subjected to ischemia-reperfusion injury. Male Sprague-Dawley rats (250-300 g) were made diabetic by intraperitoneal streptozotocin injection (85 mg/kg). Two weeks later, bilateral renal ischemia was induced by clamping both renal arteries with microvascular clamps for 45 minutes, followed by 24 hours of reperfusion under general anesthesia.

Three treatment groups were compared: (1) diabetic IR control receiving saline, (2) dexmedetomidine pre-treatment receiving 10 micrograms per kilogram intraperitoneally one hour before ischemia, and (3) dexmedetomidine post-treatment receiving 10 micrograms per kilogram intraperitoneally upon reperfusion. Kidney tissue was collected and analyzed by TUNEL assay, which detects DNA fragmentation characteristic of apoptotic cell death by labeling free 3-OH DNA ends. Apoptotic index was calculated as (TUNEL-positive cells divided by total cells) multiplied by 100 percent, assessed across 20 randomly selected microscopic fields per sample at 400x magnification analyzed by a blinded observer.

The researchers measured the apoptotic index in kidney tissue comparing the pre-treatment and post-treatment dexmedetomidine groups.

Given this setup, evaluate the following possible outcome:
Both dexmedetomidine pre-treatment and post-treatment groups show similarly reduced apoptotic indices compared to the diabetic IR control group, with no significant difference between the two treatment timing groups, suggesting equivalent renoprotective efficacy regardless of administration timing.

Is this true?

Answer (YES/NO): NO